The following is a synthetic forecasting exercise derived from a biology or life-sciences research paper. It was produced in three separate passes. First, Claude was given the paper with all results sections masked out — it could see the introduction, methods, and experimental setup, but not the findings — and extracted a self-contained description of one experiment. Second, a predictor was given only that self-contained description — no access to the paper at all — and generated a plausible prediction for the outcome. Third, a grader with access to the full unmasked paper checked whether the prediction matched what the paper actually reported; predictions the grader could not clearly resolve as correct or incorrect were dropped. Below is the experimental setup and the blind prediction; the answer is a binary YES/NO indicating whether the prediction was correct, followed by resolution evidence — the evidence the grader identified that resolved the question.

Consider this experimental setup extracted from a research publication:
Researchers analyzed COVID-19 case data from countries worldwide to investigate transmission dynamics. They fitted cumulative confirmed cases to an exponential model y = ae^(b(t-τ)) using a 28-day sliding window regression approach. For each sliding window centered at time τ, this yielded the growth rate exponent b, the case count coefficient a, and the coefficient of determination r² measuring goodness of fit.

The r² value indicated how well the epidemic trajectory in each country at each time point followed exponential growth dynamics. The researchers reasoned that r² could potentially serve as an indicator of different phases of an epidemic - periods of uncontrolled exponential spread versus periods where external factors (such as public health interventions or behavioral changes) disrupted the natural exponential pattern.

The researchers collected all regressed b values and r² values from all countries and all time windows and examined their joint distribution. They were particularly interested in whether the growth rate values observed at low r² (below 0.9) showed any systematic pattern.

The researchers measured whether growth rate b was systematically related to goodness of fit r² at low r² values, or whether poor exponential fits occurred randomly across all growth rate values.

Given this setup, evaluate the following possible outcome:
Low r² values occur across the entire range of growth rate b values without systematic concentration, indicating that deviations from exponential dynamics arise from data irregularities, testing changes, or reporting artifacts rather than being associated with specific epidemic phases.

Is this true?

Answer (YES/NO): NO